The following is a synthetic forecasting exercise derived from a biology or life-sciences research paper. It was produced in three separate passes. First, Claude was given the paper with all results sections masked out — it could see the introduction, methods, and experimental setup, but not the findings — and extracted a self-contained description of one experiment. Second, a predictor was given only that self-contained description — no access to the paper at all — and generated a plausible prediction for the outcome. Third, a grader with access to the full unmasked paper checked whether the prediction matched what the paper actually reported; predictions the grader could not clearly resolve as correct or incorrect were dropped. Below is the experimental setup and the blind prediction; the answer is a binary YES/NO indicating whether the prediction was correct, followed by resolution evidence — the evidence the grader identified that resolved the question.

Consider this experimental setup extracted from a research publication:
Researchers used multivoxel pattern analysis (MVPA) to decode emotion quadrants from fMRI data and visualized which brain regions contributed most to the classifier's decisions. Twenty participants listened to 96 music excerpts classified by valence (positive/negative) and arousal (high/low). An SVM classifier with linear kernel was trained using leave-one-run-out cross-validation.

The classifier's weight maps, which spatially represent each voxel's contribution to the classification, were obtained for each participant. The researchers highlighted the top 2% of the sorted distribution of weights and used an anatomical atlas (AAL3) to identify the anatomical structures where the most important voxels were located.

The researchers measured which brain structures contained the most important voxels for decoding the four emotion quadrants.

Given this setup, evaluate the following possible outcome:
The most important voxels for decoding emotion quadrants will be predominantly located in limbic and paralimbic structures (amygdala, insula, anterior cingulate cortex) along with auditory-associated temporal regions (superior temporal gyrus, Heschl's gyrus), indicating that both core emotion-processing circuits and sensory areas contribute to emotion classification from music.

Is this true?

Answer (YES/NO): NO